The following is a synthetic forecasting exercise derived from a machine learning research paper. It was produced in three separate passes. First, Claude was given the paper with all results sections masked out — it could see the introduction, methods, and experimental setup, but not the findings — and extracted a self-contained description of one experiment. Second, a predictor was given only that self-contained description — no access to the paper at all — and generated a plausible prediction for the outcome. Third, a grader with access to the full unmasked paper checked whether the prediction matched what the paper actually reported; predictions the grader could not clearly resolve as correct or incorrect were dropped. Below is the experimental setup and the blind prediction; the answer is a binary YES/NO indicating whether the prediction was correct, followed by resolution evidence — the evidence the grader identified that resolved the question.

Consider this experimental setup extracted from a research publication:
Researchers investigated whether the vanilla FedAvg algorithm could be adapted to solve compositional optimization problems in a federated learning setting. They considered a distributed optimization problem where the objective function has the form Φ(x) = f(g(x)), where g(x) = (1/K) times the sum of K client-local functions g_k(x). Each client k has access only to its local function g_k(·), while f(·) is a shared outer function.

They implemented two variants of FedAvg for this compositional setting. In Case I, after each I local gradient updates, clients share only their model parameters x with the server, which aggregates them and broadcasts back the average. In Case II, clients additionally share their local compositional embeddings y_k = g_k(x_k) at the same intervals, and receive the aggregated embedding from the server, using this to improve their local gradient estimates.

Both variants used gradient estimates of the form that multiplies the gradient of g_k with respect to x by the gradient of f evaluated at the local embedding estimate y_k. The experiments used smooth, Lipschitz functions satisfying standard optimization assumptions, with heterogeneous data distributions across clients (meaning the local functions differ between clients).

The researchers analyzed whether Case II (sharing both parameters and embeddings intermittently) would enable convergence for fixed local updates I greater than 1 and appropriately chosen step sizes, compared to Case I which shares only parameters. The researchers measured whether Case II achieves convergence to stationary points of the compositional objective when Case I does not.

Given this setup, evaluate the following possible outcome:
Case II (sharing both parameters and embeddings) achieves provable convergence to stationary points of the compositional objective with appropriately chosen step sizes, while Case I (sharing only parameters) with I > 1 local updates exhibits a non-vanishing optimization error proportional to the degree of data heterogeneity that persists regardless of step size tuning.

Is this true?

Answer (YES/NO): NO